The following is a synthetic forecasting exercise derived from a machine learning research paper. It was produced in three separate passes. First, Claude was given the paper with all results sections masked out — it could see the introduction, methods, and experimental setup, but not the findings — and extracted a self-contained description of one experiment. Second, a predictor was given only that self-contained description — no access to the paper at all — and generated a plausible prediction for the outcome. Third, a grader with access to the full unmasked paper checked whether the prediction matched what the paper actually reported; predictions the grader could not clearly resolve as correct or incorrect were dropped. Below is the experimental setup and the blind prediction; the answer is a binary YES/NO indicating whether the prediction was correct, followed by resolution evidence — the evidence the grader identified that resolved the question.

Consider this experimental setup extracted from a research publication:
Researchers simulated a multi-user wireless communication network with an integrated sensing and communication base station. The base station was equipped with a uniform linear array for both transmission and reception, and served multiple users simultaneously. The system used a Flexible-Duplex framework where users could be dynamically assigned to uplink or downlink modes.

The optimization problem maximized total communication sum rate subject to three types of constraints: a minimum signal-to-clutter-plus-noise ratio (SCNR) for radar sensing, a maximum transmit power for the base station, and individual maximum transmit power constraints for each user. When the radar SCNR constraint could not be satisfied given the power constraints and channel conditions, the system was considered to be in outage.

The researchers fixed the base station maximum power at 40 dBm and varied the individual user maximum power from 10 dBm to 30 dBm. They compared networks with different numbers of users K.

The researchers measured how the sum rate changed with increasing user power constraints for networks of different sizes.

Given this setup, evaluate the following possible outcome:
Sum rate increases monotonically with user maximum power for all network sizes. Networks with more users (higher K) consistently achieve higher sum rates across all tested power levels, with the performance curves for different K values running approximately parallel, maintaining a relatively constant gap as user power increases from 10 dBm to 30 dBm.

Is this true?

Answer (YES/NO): YES